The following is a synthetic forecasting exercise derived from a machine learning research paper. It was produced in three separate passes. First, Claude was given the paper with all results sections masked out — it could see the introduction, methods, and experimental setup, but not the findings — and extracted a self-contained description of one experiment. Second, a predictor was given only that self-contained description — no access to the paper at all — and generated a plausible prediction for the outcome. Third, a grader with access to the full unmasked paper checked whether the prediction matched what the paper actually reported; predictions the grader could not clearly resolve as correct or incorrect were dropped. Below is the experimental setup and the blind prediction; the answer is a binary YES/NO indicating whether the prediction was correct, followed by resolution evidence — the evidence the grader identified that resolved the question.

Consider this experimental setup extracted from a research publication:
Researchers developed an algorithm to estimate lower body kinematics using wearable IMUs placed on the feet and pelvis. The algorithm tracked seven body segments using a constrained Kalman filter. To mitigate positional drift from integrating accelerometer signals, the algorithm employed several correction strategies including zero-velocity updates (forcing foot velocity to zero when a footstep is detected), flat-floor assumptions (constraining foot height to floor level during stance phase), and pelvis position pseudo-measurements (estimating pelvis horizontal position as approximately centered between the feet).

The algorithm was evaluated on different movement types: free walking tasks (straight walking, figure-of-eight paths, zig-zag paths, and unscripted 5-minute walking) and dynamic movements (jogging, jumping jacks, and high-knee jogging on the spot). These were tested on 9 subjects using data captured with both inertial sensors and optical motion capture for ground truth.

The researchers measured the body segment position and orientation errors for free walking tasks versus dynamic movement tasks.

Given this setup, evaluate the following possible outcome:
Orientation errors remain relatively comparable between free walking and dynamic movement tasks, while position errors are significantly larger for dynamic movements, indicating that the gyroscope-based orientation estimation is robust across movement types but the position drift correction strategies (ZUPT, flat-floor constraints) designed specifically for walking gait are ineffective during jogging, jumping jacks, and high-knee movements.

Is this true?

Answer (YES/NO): NO